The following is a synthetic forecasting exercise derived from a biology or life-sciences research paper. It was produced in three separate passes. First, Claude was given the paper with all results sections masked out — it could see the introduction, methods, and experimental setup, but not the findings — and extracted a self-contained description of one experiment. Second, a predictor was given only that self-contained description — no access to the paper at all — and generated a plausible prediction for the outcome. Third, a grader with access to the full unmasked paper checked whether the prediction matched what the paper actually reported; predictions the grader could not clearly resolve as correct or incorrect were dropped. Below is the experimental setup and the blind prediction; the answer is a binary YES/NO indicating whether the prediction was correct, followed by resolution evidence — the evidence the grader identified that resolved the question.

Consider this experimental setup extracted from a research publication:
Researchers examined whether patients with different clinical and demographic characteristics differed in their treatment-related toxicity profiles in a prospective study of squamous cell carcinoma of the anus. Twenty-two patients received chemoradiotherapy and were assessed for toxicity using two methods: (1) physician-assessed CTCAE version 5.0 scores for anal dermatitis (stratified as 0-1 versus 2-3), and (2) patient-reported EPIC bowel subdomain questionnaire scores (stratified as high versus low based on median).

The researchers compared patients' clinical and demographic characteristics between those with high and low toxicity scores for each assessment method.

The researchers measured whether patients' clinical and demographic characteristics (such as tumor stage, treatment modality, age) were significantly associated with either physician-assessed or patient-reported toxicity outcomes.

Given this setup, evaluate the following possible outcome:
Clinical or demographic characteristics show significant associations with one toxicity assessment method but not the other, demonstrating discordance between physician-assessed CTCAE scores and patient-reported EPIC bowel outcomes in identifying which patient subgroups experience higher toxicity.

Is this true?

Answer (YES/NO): NO